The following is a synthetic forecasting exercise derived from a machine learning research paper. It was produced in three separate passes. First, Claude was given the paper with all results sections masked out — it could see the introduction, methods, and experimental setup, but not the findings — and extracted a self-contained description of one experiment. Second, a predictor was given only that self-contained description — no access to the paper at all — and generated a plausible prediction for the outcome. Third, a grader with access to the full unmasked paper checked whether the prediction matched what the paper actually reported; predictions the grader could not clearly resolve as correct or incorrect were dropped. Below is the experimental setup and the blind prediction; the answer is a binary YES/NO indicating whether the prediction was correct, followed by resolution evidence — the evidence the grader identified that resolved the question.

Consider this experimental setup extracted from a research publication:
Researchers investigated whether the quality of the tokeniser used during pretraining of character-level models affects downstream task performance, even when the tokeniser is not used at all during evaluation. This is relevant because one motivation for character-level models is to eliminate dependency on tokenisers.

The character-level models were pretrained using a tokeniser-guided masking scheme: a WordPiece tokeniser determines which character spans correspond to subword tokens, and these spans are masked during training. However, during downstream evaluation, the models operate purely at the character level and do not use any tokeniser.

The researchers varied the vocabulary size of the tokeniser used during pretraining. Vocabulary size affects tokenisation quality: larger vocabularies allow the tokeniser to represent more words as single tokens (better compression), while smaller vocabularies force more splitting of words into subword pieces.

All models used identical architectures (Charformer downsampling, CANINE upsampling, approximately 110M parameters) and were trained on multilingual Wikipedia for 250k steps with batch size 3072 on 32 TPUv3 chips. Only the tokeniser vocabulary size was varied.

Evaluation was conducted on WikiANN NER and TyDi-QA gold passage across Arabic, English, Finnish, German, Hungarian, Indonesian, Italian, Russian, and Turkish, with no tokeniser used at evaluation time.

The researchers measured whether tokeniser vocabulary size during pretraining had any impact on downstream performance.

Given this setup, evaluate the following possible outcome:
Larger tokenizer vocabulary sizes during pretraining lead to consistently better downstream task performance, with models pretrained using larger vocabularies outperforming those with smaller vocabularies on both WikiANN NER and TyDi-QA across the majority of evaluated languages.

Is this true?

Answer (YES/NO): YES